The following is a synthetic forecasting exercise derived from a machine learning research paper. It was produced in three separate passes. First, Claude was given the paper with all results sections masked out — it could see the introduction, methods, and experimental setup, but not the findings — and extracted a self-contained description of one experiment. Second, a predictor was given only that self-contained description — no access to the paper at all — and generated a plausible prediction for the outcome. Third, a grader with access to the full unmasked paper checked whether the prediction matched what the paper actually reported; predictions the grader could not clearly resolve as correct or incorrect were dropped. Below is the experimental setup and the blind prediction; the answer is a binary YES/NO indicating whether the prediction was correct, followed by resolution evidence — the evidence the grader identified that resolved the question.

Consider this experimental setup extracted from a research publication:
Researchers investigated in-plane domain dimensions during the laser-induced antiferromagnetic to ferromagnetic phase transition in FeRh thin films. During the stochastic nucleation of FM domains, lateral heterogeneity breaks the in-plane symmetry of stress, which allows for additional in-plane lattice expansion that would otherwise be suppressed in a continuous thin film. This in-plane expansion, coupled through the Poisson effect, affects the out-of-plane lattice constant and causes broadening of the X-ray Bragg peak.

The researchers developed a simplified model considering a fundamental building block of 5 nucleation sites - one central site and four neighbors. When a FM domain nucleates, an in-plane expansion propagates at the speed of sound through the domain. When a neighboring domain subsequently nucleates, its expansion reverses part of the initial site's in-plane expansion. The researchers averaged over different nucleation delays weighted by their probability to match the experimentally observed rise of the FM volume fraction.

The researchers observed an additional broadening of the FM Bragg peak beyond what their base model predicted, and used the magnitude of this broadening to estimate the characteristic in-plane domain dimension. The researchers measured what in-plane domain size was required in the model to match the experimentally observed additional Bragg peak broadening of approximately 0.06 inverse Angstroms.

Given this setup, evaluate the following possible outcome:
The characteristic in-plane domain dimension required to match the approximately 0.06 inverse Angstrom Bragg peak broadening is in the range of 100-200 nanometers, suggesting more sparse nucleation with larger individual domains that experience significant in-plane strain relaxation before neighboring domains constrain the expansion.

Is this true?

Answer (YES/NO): NO